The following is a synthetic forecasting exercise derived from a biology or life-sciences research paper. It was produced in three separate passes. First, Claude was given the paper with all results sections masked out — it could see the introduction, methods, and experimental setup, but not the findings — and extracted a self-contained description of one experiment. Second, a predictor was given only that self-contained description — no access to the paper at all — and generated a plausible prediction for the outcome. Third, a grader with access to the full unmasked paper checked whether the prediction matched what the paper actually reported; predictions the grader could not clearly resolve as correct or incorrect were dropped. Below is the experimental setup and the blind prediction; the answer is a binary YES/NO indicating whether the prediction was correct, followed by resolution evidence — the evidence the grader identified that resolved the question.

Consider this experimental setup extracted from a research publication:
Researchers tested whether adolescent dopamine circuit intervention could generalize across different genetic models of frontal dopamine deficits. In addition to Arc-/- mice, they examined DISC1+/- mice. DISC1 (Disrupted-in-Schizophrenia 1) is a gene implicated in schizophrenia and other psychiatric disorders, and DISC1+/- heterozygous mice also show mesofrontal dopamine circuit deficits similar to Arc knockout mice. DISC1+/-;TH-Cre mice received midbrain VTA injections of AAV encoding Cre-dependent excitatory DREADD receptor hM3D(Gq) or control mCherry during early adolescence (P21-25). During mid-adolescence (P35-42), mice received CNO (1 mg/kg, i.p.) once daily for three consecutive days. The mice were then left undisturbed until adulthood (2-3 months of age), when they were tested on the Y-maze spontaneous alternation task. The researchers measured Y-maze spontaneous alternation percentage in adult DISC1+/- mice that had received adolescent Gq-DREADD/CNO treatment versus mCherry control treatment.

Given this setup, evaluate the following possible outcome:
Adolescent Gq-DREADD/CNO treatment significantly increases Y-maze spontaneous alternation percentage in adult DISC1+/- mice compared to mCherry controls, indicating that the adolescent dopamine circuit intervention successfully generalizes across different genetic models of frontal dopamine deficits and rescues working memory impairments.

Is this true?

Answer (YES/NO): YES